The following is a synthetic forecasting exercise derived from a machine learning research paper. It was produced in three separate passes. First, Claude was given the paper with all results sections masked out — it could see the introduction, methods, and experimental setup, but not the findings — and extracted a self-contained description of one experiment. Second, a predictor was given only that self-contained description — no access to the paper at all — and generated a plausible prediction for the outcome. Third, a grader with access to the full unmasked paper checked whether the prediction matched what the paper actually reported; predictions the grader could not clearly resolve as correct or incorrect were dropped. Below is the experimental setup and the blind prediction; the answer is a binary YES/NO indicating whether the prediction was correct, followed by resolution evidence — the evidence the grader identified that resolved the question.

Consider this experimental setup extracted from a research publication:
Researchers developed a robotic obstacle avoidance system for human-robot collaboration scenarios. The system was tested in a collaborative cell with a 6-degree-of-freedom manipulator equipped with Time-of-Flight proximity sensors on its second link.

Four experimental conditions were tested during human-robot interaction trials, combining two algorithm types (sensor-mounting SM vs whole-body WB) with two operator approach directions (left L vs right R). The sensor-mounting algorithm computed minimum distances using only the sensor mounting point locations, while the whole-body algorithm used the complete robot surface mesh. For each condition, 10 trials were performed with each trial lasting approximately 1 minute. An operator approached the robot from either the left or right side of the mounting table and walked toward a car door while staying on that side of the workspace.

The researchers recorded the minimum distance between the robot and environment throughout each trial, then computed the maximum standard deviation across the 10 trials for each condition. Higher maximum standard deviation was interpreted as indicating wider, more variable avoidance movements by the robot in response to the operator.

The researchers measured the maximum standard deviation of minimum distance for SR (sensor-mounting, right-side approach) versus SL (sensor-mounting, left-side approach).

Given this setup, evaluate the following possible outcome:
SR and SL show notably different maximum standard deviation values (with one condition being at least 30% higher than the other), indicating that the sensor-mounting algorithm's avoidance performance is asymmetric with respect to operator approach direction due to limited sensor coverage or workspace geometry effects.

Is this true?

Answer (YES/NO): YES